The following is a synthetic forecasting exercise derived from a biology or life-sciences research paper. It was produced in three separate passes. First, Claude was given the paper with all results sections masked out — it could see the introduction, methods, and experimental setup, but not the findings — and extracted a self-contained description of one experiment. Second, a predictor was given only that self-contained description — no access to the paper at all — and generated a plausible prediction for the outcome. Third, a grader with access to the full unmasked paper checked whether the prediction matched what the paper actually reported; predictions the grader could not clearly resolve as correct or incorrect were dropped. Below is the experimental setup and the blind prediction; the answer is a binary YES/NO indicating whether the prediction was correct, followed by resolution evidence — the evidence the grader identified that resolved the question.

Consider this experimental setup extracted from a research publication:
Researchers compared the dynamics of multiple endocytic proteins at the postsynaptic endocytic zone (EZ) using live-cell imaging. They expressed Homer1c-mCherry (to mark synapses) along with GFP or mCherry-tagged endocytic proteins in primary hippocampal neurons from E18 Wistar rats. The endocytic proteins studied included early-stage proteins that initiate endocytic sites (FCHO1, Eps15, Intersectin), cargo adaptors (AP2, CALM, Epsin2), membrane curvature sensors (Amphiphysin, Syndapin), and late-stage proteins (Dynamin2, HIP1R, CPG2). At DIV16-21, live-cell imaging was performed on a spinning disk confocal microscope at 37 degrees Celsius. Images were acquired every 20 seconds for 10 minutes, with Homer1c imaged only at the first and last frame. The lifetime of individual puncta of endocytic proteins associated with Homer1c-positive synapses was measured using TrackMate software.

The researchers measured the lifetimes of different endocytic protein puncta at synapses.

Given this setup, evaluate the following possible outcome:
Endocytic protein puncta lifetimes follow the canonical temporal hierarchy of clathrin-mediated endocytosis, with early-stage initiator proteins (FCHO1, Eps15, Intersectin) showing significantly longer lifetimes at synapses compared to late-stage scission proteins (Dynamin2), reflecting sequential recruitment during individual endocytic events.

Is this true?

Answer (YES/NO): NO